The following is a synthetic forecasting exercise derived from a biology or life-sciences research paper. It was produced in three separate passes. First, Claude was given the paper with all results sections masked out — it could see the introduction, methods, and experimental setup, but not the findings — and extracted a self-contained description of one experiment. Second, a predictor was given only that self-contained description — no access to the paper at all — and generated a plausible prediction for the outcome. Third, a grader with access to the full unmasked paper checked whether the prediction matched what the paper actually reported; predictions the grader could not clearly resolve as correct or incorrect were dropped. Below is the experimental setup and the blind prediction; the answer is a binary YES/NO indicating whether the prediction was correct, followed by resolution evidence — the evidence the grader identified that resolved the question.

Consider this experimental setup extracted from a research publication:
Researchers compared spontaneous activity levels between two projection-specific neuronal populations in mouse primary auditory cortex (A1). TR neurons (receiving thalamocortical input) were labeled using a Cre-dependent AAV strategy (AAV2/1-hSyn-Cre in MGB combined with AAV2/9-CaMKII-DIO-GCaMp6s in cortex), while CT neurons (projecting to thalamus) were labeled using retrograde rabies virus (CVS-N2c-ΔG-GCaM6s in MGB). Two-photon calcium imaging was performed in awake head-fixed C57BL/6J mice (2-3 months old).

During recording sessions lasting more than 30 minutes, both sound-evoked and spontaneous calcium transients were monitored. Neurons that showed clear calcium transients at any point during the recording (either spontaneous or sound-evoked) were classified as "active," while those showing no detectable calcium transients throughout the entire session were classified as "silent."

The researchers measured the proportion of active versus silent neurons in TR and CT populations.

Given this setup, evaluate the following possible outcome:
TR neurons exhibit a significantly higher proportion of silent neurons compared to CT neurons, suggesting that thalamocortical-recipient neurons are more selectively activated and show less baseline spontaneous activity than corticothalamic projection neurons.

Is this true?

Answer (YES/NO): NO